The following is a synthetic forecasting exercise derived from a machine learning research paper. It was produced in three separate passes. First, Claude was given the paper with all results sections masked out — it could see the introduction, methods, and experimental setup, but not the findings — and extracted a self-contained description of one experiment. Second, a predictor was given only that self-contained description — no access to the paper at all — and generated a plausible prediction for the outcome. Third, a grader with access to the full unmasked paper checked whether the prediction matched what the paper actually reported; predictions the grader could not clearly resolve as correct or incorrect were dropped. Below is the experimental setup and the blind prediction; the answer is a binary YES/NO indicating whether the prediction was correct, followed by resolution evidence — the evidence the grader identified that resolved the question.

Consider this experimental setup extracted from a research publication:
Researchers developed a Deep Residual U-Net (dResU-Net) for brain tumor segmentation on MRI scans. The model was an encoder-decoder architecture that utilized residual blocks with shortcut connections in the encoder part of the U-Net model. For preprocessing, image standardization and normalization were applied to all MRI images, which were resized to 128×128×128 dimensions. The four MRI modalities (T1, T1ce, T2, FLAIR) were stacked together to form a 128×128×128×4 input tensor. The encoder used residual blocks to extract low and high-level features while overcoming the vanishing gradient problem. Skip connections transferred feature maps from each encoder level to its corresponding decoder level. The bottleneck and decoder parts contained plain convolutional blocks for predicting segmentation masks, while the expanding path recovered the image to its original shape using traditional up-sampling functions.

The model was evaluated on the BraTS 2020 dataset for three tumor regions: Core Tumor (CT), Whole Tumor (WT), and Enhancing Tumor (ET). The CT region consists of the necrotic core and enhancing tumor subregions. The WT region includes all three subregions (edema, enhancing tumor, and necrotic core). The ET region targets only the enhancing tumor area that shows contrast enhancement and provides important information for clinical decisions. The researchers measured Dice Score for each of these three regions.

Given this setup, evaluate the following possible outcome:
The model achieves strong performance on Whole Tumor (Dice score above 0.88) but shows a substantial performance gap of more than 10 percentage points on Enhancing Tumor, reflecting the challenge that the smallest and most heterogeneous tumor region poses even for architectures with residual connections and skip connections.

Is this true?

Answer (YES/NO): NO